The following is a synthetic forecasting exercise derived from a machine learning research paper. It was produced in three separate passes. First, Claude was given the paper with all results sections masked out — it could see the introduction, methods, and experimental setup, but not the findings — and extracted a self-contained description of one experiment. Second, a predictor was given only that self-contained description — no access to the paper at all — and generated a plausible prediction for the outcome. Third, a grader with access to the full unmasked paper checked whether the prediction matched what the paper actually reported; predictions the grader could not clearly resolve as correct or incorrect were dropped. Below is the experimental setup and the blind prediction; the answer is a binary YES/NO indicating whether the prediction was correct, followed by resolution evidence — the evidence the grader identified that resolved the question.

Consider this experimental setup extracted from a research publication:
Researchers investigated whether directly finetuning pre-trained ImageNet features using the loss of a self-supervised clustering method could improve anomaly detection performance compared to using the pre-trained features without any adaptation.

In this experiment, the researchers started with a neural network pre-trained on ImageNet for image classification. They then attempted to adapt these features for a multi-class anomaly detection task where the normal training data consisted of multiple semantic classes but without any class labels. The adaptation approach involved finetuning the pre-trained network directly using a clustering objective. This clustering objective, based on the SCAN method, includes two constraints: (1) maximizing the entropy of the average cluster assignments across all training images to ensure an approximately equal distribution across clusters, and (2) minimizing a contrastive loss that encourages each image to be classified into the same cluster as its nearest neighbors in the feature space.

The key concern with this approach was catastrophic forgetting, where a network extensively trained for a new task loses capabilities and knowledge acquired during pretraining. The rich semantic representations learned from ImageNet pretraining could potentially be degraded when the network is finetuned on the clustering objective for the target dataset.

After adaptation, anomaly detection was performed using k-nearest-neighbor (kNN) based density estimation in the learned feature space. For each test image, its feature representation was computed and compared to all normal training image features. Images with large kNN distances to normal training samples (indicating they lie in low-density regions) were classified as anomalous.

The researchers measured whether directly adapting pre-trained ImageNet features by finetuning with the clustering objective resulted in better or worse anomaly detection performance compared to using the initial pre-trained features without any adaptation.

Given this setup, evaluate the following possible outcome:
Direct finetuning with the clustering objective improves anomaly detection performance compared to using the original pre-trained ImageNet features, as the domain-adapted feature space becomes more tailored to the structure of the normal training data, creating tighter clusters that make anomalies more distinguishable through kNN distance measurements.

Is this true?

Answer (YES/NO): NO